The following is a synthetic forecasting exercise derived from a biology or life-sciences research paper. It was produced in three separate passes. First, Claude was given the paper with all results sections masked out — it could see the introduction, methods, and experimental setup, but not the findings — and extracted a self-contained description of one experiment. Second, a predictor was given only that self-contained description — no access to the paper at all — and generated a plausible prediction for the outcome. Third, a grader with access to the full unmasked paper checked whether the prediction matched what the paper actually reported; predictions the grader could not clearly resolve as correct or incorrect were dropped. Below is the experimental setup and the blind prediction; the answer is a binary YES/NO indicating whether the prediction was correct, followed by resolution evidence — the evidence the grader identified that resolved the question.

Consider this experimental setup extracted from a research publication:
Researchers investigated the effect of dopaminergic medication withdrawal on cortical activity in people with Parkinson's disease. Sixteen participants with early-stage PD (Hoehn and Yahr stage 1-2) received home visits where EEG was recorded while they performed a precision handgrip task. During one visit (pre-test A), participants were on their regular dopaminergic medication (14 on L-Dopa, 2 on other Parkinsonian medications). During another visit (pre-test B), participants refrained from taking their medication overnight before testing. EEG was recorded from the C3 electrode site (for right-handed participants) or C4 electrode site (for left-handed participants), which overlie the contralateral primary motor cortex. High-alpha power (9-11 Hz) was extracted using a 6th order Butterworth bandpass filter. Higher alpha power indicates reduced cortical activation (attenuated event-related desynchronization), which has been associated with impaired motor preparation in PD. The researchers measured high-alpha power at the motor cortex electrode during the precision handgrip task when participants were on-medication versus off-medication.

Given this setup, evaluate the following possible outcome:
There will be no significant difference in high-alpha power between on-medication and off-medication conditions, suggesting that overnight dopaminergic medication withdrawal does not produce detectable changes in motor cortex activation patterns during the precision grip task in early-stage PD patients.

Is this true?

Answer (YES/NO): NO